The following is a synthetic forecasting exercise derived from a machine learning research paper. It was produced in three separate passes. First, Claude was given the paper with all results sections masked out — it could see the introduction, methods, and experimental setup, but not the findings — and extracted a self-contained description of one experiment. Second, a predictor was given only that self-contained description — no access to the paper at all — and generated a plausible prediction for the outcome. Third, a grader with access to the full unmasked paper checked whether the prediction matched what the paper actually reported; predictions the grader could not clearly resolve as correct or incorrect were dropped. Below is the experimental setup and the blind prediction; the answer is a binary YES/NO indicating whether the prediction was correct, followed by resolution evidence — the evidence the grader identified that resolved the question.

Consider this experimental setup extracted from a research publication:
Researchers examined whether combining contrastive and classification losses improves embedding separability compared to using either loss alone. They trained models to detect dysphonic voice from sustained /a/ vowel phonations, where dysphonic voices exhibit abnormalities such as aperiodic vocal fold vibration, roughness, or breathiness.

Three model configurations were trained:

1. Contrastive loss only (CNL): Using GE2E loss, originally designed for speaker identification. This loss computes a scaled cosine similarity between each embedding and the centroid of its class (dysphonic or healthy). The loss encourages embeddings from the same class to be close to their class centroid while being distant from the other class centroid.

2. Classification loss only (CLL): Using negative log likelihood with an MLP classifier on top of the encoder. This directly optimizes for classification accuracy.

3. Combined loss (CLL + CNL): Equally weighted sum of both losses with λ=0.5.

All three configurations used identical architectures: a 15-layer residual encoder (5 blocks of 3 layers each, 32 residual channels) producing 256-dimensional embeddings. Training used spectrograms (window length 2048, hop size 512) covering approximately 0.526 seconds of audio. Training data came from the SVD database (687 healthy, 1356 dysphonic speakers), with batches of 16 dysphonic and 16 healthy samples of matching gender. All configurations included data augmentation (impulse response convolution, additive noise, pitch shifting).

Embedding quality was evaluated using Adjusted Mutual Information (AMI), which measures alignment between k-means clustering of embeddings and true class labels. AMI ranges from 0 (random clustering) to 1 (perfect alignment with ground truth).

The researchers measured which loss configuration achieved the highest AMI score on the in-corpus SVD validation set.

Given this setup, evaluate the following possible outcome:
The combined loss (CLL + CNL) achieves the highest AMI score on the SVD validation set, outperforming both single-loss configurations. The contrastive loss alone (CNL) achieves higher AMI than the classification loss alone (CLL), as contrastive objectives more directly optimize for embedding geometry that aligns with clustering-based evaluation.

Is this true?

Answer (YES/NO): NO